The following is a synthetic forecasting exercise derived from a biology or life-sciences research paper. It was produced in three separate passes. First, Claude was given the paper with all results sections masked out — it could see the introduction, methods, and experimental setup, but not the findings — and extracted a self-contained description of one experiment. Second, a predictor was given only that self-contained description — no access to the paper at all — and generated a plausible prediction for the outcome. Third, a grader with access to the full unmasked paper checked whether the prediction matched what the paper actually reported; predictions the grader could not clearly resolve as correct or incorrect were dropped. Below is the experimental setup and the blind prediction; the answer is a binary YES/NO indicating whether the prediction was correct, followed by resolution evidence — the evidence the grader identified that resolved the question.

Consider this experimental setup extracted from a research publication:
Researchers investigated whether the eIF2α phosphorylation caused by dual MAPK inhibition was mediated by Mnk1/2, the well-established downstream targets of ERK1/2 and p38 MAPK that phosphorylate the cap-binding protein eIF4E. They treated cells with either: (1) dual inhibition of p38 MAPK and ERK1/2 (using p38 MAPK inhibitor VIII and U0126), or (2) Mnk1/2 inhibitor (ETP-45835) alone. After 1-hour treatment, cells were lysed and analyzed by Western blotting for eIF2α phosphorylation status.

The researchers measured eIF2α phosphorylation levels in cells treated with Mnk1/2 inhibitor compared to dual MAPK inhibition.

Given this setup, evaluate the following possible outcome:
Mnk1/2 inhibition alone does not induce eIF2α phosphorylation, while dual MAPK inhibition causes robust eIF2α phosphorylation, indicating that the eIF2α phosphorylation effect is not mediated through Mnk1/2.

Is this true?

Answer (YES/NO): YES